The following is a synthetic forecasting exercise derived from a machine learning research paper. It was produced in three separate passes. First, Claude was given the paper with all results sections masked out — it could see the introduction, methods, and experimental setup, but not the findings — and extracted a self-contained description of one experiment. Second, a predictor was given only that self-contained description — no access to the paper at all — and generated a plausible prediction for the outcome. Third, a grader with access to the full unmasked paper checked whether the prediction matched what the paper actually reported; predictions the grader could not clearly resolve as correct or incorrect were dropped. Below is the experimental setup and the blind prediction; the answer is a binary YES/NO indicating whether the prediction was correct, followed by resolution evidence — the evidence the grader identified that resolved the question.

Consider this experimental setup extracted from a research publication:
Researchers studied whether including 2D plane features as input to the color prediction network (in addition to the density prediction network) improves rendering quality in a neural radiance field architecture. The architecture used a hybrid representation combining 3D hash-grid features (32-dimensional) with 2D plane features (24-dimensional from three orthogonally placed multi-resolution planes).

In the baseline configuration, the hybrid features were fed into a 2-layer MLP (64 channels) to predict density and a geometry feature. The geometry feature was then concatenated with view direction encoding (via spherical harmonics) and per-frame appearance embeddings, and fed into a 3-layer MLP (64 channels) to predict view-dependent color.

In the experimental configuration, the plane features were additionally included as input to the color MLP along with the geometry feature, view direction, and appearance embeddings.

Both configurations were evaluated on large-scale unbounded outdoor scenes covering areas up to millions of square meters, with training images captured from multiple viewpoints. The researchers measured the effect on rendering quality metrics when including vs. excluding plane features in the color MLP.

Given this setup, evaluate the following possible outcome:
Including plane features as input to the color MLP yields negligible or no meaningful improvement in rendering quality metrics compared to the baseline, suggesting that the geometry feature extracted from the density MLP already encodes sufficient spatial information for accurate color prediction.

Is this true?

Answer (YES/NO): NO